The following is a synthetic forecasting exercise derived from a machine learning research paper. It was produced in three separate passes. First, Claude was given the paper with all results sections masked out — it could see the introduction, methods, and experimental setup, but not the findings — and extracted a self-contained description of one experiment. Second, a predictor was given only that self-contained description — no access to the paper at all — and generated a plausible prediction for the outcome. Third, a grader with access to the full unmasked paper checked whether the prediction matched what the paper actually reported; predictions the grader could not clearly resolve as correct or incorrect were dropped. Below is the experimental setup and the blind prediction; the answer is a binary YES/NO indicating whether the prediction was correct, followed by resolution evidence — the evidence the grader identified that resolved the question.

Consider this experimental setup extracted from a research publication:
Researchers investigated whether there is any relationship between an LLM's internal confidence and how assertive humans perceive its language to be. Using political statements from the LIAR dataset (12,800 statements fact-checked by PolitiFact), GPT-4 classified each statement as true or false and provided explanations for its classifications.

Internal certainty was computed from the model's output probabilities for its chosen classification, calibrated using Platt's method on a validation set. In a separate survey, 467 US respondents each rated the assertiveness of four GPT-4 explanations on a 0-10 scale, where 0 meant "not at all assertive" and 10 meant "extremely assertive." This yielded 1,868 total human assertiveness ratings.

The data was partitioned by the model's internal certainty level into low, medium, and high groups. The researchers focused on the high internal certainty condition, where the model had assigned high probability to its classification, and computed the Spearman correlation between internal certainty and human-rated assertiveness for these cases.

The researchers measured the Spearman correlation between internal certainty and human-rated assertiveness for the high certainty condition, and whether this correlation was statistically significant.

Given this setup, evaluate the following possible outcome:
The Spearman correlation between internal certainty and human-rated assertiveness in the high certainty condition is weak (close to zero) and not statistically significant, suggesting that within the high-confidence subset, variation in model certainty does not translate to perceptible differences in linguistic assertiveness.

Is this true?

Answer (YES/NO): NO